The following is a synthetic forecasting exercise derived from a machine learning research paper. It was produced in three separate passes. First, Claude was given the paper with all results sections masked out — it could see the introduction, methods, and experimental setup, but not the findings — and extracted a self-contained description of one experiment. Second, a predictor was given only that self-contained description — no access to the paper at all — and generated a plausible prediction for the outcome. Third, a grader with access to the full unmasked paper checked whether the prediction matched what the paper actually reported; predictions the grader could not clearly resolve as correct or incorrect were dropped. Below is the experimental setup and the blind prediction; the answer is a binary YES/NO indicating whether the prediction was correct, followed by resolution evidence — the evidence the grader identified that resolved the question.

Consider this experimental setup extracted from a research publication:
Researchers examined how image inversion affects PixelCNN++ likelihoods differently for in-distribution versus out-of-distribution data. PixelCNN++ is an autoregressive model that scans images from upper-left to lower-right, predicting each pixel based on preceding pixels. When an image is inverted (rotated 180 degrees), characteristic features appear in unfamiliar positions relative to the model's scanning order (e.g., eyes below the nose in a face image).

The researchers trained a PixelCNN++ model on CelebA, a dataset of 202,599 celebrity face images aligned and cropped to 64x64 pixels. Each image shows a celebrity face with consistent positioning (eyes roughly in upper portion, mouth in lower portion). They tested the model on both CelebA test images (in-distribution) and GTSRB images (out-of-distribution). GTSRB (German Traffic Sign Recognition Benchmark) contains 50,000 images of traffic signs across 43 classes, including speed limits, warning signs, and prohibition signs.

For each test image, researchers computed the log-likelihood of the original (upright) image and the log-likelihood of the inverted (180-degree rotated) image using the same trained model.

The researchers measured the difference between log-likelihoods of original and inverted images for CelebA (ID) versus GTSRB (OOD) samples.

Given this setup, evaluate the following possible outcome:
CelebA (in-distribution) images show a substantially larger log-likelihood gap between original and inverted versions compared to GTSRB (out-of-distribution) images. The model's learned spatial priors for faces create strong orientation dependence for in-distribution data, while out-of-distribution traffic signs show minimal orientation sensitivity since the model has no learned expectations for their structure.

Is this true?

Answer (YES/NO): YES